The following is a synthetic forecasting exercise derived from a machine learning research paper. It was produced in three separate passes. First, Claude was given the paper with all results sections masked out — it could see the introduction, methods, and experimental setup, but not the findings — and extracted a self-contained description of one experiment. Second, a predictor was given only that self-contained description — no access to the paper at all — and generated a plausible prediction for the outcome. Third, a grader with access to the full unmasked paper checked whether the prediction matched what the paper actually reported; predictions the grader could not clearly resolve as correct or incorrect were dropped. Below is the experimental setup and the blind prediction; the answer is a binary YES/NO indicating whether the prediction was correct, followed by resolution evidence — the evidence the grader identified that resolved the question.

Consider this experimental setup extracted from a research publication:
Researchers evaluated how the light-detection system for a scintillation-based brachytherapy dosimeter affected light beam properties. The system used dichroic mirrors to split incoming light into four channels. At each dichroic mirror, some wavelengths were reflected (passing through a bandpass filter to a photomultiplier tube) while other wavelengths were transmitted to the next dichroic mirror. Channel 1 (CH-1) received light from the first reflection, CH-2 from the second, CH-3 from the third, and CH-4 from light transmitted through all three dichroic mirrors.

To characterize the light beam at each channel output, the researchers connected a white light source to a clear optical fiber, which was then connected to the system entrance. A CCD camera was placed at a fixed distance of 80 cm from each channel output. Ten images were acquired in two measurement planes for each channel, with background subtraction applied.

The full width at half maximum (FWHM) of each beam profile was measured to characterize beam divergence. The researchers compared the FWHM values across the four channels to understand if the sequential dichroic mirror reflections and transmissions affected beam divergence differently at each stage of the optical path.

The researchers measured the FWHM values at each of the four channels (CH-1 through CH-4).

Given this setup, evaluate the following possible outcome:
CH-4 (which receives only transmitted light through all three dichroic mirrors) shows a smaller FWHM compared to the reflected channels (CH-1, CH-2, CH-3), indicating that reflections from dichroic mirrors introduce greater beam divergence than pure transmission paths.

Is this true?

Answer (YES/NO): NO